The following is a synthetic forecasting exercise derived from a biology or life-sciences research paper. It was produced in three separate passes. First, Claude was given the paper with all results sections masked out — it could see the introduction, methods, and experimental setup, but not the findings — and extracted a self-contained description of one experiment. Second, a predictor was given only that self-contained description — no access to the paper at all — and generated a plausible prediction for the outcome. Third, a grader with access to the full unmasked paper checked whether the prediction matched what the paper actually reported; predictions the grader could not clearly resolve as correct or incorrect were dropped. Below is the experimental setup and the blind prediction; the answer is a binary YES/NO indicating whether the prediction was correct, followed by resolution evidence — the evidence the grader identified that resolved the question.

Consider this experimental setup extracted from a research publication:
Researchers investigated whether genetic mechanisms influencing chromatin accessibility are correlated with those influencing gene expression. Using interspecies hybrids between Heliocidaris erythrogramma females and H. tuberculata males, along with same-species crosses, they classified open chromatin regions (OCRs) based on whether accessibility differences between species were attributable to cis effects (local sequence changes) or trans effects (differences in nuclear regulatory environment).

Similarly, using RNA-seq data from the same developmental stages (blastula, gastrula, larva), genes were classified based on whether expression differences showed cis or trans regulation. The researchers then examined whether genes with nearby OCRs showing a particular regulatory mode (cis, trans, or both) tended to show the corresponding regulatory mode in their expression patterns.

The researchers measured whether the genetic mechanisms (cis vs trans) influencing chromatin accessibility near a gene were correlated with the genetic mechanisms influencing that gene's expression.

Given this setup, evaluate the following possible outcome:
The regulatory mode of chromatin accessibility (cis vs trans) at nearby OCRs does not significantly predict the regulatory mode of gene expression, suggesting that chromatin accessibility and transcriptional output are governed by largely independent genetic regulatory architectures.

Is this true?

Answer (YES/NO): NO